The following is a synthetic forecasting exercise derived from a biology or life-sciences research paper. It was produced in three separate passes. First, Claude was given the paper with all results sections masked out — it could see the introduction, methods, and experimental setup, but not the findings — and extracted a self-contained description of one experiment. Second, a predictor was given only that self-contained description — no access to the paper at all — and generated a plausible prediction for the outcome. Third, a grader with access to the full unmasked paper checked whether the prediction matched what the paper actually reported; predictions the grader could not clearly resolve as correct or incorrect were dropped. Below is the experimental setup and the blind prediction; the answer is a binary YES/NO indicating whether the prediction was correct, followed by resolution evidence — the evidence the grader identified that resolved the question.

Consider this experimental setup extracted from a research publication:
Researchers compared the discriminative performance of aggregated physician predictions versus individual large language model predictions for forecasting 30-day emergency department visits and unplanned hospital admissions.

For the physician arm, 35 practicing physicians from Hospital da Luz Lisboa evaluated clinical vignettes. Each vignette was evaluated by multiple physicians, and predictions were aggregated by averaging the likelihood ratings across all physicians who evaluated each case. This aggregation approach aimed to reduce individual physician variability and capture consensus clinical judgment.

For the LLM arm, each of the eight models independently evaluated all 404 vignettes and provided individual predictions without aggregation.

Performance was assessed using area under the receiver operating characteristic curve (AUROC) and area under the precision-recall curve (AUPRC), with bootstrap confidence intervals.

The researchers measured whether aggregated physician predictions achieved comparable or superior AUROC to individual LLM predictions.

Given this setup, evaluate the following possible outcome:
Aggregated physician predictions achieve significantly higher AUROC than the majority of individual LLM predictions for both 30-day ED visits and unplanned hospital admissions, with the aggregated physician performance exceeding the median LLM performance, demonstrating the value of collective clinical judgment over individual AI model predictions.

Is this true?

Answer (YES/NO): NO